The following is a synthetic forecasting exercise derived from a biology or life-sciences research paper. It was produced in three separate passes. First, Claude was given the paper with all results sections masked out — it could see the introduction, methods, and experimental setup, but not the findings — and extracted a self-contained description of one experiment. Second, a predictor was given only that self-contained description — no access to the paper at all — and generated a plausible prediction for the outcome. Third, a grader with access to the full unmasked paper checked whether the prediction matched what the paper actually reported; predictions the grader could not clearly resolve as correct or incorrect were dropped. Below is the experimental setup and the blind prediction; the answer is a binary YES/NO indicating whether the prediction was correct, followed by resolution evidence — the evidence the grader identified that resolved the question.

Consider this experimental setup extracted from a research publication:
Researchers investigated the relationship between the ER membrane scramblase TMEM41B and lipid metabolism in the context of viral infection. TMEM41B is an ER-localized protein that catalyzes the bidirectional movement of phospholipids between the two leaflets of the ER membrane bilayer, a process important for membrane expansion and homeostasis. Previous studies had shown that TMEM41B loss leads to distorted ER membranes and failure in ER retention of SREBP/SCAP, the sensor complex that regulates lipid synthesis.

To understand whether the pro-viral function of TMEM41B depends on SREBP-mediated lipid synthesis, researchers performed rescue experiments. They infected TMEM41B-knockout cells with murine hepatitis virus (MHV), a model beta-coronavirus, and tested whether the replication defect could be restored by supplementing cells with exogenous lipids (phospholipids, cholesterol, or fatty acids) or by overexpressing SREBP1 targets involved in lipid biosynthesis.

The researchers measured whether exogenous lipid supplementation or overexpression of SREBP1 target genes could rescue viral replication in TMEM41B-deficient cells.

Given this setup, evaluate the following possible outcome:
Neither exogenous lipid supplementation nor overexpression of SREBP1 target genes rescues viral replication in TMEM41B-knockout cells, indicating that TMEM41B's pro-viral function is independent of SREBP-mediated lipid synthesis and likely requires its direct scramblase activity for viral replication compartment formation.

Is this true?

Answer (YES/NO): YES